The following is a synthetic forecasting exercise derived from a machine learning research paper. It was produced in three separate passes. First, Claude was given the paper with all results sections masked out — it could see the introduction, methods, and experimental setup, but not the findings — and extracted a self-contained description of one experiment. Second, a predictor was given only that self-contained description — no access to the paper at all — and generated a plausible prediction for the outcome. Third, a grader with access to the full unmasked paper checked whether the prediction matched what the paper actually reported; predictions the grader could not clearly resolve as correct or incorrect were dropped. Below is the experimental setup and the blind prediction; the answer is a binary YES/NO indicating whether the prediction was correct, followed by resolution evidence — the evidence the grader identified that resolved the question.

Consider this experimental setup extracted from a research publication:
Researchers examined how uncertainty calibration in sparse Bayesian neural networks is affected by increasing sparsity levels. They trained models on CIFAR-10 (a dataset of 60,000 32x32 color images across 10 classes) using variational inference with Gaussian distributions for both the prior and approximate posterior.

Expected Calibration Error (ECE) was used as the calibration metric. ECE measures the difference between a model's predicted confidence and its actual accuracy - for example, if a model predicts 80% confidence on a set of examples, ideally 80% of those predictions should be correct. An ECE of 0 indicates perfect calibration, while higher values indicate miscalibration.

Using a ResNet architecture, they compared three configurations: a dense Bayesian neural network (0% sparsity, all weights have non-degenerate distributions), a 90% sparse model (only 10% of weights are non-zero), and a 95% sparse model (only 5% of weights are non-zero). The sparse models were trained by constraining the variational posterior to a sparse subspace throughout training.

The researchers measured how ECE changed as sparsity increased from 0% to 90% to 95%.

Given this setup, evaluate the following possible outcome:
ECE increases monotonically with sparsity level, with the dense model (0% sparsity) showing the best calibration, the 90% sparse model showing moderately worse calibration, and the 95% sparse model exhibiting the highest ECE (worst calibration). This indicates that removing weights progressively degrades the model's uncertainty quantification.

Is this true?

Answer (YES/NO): YES